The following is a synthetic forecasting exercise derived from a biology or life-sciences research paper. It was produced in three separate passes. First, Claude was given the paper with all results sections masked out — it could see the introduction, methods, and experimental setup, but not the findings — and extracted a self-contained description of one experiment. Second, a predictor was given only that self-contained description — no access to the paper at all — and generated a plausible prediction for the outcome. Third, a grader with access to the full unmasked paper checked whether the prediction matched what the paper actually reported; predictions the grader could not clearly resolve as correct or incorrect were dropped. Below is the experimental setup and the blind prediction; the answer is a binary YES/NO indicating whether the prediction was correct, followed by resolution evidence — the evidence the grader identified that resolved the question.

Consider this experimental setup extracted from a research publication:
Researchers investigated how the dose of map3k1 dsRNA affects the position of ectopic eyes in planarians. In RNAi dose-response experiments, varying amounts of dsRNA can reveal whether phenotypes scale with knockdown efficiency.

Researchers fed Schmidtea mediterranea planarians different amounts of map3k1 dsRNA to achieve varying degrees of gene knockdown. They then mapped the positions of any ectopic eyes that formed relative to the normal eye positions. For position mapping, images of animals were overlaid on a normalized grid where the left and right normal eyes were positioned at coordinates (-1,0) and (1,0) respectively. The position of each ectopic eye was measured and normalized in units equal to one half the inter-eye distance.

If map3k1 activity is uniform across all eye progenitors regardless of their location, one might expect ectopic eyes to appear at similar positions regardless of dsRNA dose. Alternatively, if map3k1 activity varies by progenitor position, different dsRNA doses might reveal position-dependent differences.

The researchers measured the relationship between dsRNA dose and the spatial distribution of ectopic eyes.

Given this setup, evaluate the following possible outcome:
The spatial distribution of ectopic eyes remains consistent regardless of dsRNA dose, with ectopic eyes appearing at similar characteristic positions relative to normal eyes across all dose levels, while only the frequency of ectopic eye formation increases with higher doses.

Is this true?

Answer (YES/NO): NO